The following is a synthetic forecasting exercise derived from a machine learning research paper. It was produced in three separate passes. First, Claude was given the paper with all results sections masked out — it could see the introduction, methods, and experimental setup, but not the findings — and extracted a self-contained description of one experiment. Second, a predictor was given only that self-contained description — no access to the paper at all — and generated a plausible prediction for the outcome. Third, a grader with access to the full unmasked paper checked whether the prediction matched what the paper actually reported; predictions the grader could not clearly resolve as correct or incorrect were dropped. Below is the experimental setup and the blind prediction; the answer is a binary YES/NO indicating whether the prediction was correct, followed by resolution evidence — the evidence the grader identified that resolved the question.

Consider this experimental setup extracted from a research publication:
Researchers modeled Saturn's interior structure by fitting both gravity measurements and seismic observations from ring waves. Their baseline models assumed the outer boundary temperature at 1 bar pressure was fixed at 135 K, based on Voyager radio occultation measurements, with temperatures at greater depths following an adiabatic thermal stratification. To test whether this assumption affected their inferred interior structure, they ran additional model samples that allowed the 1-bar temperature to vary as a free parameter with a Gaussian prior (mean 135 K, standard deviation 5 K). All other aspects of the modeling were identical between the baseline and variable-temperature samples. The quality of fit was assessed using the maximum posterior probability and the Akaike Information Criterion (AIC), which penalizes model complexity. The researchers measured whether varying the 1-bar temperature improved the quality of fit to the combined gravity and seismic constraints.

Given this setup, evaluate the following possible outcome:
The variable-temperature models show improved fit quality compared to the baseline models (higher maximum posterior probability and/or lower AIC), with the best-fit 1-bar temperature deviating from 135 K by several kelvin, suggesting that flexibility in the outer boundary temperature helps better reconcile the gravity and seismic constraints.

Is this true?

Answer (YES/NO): NO